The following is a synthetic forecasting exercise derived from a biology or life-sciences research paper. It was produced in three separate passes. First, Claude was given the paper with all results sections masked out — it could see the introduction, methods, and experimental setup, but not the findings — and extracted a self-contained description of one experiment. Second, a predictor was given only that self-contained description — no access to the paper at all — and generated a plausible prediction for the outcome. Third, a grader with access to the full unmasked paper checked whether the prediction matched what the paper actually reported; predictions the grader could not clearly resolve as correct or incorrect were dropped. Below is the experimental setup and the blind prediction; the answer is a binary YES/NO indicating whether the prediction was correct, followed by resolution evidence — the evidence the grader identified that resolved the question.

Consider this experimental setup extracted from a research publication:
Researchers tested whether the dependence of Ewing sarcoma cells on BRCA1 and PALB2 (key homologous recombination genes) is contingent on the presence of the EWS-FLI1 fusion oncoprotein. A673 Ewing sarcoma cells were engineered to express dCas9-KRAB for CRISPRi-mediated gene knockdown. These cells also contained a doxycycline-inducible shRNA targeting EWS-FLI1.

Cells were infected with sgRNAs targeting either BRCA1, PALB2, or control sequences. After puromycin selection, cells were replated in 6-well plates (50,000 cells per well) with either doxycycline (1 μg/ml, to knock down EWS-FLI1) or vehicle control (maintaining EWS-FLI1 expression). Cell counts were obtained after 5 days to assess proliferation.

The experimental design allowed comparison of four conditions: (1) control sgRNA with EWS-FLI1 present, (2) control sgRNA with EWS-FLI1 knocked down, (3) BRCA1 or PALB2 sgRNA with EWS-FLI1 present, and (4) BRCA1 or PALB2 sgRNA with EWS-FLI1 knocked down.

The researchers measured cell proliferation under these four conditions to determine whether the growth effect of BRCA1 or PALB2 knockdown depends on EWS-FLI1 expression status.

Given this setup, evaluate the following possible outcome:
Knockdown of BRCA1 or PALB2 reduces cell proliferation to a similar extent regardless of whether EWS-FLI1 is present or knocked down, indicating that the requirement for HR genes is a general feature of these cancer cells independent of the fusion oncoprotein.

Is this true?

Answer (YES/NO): NO